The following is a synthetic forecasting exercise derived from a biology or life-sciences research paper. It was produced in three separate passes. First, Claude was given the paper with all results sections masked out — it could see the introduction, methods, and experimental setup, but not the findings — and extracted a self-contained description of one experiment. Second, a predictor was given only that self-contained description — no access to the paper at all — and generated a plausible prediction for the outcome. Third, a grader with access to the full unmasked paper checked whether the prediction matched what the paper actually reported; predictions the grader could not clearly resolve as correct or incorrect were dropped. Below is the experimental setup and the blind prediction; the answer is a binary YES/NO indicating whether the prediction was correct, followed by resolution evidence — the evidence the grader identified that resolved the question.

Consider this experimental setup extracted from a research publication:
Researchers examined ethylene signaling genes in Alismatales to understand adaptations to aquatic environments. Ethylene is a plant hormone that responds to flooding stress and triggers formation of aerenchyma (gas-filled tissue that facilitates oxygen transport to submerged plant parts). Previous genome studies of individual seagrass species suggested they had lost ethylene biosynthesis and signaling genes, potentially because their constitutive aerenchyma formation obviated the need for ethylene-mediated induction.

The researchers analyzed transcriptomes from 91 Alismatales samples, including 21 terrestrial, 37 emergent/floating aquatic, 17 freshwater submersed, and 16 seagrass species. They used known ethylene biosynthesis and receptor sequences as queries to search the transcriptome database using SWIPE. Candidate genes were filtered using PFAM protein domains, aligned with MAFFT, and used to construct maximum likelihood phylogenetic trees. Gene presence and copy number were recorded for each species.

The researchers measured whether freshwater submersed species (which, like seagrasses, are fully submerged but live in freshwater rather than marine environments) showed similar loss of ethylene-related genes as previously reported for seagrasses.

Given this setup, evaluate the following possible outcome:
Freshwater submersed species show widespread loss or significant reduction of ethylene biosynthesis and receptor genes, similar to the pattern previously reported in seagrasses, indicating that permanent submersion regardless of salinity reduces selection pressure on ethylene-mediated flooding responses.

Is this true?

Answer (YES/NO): NO